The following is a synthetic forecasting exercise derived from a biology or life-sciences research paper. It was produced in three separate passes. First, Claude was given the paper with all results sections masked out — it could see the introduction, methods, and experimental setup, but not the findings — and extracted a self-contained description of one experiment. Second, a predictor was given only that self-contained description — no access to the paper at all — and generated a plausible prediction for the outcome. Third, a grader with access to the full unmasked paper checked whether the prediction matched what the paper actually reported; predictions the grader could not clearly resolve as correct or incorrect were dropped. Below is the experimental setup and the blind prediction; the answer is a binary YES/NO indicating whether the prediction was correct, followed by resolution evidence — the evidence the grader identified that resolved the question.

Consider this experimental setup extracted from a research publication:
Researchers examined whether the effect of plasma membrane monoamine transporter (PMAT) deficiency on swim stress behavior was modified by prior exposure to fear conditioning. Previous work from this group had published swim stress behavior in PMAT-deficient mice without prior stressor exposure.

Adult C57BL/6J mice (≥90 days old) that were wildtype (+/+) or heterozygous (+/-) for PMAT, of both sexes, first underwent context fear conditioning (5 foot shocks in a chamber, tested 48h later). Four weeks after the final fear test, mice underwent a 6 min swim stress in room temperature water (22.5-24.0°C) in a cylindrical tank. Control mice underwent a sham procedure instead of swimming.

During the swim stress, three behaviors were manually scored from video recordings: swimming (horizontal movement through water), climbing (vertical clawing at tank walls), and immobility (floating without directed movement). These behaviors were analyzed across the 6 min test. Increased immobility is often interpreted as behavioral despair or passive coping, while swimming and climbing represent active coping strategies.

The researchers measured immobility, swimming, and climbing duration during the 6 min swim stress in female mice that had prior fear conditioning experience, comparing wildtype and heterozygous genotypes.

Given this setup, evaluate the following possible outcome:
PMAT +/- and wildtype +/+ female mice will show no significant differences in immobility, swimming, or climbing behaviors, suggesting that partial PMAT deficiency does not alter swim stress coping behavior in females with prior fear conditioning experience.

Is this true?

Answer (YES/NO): YES